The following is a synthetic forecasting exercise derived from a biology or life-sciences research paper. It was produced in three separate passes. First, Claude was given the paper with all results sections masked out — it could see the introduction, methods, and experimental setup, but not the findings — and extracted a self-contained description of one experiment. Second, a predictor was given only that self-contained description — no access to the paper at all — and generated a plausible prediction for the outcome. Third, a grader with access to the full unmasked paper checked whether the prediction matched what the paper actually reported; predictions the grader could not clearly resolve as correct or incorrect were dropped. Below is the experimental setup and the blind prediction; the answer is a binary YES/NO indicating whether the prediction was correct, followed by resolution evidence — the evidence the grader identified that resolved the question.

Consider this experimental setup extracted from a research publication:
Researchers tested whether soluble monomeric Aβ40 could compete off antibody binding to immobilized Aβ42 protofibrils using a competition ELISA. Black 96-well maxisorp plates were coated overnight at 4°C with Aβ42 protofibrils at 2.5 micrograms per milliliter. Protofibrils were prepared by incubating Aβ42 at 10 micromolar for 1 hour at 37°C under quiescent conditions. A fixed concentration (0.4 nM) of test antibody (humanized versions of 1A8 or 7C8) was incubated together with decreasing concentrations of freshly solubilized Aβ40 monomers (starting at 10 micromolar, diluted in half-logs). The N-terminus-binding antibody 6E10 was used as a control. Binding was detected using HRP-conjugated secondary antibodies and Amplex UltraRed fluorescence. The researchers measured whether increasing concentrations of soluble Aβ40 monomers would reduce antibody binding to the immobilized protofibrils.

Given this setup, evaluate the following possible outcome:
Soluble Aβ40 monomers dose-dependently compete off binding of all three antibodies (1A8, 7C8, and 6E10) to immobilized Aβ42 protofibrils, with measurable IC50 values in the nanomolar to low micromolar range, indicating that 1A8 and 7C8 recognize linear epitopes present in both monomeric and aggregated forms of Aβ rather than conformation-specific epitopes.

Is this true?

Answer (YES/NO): NO